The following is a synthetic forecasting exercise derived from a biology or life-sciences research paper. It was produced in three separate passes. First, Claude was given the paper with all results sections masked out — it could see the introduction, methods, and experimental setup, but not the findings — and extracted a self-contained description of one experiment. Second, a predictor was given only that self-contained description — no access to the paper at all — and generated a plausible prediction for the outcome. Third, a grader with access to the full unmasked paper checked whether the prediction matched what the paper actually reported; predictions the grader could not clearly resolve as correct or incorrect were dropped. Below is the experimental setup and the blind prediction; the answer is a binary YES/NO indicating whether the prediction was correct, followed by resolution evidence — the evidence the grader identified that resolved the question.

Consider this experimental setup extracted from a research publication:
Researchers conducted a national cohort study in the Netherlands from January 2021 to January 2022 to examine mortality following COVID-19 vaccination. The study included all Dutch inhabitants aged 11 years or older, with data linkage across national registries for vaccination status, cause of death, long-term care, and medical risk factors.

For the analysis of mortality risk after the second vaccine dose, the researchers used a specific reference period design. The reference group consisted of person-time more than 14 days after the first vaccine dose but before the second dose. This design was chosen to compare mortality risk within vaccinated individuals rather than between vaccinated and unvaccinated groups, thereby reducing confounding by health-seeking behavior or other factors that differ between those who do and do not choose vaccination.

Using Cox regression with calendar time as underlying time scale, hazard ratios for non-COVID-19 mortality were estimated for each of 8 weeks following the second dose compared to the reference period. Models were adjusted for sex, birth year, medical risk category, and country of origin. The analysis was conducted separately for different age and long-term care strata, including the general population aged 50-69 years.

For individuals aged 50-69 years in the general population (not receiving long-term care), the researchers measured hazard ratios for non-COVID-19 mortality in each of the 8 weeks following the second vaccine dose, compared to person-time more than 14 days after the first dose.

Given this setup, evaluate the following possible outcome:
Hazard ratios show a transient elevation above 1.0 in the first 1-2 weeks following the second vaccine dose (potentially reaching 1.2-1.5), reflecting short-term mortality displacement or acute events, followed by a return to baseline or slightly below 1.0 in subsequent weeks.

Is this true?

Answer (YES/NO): NO